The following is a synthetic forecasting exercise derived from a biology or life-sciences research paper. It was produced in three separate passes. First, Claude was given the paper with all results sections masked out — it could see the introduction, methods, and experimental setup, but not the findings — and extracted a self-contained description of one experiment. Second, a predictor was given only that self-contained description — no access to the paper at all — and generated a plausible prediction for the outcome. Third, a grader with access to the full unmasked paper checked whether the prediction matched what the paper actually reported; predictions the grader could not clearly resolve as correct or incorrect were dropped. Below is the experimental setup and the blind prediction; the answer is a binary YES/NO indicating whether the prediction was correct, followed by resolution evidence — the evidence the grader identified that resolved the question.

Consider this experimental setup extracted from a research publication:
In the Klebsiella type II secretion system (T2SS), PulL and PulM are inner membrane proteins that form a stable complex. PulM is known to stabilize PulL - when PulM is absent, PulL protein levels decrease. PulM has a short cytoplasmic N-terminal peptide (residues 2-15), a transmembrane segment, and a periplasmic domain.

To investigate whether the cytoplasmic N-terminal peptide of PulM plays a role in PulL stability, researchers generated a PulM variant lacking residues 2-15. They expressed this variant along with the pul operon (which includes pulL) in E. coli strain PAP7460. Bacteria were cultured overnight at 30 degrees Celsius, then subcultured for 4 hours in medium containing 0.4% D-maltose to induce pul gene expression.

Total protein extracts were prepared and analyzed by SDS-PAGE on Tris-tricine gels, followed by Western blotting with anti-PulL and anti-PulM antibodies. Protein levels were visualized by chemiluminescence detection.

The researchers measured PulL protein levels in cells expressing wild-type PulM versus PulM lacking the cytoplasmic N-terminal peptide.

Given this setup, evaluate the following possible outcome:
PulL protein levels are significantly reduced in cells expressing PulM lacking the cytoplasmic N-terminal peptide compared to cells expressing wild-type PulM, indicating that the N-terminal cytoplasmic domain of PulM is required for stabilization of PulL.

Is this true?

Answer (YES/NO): YES